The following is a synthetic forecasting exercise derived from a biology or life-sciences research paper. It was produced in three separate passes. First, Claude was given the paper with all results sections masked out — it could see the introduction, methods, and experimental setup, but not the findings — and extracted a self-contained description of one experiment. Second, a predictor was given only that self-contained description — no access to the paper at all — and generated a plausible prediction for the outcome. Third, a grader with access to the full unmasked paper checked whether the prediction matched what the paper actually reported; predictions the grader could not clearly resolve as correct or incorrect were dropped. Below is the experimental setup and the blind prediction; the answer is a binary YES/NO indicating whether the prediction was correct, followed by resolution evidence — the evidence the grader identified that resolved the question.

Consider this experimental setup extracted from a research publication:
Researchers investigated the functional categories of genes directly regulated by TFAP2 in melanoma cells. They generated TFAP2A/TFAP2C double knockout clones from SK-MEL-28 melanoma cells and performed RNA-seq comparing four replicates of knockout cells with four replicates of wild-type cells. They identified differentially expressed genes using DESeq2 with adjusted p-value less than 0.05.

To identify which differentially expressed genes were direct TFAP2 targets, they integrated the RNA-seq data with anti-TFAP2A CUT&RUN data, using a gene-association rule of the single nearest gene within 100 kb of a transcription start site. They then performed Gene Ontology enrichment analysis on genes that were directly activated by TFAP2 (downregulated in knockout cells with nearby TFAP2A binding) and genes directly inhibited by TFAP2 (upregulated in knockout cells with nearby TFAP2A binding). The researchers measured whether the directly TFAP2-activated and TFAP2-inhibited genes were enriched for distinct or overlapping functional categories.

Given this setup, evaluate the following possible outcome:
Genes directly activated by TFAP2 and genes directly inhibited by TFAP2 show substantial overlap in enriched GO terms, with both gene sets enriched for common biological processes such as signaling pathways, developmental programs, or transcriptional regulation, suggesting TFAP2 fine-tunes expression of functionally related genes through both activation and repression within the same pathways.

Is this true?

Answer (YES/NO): NO